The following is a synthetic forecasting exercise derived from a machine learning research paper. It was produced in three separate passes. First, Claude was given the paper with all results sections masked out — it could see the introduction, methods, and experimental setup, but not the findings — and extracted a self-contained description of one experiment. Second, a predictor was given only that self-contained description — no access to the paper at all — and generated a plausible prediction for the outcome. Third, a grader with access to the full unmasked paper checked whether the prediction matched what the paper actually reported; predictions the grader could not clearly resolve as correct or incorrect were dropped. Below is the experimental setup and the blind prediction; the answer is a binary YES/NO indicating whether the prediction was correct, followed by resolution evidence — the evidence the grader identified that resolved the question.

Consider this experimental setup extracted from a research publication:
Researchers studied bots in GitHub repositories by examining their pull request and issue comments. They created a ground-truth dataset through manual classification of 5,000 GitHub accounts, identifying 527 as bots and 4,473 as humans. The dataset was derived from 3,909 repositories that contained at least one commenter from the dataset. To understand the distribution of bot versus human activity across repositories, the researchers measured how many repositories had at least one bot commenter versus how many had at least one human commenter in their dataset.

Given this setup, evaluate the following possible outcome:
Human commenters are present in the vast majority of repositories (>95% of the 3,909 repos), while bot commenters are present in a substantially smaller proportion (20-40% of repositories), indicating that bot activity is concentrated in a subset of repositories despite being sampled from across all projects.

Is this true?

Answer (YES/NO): NO